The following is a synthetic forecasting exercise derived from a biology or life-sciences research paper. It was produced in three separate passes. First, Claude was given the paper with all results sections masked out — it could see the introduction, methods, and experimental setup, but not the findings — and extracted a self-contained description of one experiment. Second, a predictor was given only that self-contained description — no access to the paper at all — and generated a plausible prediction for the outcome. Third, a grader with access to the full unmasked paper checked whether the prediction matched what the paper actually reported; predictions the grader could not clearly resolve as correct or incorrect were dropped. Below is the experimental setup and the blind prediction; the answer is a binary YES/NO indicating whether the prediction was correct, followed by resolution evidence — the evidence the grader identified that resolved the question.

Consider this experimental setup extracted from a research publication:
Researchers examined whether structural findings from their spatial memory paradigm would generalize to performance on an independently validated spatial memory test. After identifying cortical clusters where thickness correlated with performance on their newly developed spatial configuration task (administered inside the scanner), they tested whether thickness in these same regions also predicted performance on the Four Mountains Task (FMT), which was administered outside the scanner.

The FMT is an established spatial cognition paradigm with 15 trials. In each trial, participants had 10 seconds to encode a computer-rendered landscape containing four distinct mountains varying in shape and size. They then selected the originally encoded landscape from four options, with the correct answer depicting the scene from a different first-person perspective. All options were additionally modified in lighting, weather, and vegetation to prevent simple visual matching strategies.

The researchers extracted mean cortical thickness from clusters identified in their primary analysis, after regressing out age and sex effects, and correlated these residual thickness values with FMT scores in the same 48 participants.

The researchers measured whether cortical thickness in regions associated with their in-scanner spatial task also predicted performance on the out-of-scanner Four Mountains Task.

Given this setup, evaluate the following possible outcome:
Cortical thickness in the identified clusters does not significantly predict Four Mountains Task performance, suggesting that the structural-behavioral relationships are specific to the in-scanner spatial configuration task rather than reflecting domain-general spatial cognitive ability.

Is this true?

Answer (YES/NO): NO